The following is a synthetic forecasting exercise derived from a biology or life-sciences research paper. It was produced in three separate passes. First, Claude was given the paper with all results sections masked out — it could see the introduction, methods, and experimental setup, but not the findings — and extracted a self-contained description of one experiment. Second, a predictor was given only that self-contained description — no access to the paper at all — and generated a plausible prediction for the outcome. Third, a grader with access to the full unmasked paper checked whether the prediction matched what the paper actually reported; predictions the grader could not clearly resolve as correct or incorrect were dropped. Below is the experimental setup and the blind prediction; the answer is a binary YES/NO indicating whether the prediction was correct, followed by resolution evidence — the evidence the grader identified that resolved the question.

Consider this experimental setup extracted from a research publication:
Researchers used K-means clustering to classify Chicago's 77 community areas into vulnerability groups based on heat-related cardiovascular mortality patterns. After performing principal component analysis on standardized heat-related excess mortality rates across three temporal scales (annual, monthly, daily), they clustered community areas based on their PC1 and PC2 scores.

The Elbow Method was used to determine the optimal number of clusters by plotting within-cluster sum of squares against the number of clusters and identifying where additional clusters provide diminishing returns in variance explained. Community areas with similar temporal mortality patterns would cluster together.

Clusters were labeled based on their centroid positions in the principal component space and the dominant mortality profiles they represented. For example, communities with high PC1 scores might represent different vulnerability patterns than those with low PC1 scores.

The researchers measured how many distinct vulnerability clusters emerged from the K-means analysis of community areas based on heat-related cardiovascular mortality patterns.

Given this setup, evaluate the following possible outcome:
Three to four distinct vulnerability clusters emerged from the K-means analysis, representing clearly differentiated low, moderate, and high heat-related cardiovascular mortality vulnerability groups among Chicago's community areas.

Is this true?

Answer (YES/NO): NO